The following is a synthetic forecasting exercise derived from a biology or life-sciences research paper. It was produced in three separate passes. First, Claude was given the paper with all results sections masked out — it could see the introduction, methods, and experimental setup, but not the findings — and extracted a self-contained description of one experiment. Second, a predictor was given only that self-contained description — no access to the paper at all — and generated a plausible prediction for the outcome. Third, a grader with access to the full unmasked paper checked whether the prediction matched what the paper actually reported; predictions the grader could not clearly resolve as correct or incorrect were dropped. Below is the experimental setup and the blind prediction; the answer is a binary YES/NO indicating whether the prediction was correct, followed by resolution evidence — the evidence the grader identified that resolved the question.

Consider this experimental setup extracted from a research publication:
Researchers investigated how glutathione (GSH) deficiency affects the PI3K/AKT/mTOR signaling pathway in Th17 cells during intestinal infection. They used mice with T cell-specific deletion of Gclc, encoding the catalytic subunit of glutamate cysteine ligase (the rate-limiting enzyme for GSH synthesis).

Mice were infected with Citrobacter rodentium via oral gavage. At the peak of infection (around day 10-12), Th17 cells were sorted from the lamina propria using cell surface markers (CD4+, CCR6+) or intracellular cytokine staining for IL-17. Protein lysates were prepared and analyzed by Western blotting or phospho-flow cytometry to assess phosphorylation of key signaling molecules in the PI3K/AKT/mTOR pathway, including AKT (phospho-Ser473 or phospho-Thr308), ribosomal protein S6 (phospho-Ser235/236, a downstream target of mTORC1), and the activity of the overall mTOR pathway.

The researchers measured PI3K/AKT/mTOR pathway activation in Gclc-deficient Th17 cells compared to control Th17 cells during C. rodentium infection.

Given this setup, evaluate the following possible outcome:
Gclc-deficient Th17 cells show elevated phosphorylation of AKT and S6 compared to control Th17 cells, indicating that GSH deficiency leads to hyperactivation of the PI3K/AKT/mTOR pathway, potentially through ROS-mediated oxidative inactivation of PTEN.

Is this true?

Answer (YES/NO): NO